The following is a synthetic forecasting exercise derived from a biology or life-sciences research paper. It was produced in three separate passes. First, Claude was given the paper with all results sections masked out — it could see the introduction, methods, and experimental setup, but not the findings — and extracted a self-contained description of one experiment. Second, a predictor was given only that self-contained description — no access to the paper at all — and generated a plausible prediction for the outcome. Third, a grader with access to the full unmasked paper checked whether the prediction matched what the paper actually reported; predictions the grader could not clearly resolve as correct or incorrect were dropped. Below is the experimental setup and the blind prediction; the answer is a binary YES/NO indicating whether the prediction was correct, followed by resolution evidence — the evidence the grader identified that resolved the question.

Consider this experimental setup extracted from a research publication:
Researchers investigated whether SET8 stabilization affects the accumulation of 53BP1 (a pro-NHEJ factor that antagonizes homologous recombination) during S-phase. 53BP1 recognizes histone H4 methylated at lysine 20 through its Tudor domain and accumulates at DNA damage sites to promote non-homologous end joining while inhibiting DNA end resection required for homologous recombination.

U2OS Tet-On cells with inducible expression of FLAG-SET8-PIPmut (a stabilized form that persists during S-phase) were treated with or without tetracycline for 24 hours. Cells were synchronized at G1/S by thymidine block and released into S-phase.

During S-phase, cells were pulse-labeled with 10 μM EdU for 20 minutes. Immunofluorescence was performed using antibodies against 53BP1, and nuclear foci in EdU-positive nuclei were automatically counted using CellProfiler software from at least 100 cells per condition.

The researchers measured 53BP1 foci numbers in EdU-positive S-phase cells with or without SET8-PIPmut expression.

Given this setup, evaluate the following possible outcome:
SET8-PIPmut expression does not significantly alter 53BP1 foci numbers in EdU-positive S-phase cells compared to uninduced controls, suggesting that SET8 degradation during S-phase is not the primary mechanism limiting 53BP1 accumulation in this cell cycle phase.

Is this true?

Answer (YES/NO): NO